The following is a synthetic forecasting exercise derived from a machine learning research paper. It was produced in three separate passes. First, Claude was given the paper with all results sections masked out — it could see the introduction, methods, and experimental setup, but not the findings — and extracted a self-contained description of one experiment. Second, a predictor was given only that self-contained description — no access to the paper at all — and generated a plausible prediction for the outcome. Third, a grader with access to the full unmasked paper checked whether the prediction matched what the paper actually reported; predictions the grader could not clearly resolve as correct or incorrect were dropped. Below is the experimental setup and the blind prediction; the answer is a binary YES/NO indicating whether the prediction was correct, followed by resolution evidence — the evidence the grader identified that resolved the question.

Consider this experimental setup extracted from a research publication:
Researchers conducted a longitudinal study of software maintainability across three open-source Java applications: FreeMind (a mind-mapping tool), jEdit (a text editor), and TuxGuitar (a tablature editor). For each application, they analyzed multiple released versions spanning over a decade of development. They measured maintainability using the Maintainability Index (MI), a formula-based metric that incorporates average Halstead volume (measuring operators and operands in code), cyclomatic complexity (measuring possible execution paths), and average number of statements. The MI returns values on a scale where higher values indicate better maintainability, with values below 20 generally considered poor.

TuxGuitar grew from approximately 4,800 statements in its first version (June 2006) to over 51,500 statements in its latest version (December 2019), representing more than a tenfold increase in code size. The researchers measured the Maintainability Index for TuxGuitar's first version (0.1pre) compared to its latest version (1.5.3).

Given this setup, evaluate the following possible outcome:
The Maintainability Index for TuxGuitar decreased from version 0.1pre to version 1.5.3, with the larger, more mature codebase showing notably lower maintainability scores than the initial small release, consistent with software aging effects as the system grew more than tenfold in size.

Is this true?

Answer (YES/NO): NO